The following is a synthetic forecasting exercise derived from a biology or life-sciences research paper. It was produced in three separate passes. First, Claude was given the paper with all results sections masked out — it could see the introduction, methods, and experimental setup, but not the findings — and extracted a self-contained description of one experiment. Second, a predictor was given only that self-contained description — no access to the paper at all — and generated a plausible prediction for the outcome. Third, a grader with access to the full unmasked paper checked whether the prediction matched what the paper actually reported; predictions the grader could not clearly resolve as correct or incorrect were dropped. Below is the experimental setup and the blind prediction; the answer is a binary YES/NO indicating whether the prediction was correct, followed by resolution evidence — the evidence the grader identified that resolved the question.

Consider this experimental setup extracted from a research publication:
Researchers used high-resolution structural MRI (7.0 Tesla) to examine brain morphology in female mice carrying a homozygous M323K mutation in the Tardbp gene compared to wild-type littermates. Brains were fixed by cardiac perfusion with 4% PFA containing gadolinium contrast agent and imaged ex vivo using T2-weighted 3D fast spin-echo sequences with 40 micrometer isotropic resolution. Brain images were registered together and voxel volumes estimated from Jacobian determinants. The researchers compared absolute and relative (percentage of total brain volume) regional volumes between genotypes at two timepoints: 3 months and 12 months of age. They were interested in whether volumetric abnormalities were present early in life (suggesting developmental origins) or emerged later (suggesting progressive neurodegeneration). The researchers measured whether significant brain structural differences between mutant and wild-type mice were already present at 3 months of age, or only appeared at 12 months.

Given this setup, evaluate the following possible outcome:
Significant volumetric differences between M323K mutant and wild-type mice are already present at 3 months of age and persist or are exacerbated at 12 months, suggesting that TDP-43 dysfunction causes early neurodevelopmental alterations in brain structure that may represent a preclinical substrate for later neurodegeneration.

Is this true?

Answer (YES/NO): YES